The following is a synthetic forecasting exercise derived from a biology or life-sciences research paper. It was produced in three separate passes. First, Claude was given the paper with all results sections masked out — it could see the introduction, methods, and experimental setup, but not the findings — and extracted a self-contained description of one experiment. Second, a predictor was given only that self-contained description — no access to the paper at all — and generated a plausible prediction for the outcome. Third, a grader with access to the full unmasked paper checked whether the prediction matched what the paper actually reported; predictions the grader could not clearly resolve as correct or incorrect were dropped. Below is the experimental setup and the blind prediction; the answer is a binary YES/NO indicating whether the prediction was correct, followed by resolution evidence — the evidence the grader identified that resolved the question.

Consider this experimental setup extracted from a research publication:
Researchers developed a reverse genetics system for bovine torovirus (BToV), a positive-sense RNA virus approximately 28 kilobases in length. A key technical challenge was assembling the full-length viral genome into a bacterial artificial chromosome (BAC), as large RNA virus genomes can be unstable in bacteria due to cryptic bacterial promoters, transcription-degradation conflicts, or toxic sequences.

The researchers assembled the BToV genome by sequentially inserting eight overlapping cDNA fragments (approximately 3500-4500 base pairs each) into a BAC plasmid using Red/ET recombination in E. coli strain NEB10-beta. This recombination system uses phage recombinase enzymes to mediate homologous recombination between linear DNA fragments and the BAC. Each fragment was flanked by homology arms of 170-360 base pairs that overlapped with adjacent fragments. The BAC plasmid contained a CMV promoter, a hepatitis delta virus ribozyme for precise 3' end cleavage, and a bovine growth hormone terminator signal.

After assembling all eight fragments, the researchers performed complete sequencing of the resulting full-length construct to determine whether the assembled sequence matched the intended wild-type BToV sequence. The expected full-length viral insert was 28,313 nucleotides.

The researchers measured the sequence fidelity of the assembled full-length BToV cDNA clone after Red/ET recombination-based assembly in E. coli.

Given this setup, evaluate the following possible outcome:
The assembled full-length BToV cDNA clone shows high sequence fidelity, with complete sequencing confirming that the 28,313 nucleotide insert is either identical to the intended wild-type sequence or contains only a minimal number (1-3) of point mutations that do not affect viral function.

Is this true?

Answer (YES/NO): NO